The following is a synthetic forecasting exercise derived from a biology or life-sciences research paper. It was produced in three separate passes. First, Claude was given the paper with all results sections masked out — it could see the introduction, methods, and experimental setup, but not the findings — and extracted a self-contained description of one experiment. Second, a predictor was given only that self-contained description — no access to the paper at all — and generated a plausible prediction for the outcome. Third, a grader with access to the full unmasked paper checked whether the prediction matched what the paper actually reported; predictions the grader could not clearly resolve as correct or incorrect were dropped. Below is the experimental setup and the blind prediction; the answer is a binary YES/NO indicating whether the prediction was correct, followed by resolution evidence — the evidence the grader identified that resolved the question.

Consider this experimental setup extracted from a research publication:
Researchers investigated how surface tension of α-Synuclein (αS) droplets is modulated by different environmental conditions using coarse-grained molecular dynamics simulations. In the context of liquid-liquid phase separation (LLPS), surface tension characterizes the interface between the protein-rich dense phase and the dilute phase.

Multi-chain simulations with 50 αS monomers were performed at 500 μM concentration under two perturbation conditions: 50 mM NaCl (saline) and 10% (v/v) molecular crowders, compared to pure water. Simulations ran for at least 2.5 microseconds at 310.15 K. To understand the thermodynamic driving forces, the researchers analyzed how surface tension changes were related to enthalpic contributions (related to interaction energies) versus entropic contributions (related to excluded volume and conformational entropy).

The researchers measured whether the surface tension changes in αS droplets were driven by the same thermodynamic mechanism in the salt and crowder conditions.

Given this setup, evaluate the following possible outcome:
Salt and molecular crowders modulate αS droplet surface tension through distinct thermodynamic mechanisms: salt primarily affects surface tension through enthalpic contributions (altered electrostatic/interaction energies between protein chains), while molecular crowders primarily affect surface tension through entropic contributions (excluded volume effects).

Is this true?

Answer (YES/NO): YES